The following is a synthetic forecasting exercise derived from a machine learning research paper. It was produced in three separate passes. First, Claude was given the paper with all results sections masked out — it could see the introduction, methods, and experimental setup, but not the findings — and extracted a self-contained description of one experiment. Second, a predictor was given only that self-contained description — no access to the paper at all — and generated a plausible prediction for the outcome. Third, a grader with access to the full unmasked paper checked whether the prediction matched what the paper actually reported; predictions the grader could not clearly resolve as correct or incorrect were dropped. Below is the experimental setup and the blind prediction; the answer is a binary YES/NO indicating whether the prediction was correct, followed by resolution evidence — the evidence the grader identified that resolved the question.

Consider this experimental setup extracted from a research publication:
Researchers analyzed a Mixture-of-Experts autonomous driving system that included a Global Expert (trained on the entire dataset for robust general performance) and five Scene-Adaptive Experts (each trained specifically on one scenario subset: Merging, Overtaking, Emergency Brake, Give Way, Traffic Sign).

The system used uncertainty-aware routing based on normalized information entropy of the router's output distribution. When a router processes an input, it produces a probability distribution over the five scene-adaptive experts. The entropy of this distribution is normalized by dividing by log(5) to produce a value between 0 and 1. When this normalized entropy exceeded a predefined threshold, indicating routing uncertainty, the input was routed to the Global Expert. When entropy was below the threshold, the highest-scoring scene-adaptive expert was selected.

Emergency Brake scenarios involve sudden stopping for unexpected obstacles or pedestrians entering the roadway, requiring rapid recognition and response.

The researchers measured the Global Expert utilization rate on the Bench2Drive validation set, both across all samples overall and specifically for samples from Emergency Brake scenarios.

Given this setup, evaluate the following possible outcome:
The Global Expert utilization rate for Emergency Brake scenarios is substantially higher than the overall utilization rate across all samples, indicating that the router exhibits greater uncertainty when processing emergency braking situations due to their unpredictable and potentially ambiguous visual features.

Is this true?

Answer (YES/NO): YES